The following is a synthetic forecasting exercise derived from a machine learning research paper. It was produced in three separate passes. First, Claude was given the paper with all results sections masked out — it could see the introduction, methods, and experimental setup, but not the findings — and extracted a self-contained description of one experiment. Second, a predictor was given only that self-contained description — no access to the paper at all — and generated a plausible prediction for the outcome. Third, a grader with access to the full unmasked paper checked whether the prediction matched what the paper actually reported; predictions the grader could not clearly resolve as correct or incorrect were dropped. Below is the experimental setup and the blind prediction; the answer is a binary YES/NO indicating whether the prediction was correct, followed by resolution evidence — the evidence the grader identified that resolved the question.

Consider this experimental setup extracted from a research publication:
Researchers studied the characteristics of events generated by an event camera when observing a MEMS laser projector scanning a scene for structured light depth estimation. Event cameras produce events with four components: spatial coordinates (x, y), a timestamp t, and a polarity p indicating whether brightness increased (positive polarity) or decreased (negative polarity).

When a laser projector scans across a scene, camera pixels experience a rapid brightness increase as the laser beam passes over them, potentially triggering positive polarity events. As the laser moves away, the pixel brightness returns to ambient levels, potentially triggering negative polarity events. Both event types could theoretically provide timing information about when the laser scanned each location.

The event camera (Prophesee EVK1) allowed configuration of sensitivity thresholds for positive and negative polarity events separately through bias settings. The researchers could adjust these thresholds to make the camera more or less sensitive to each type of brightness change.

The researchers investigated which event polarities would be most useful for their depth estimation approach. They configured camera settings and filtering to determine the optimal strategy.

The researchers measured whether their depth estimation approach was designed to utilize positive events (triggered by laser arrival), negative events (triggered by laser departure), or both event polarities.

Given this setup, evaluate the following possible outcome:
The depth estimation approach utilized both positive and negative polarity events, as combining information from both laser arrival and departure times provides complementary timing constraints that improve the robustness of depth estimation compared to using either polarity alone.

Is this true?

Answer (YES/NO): NO